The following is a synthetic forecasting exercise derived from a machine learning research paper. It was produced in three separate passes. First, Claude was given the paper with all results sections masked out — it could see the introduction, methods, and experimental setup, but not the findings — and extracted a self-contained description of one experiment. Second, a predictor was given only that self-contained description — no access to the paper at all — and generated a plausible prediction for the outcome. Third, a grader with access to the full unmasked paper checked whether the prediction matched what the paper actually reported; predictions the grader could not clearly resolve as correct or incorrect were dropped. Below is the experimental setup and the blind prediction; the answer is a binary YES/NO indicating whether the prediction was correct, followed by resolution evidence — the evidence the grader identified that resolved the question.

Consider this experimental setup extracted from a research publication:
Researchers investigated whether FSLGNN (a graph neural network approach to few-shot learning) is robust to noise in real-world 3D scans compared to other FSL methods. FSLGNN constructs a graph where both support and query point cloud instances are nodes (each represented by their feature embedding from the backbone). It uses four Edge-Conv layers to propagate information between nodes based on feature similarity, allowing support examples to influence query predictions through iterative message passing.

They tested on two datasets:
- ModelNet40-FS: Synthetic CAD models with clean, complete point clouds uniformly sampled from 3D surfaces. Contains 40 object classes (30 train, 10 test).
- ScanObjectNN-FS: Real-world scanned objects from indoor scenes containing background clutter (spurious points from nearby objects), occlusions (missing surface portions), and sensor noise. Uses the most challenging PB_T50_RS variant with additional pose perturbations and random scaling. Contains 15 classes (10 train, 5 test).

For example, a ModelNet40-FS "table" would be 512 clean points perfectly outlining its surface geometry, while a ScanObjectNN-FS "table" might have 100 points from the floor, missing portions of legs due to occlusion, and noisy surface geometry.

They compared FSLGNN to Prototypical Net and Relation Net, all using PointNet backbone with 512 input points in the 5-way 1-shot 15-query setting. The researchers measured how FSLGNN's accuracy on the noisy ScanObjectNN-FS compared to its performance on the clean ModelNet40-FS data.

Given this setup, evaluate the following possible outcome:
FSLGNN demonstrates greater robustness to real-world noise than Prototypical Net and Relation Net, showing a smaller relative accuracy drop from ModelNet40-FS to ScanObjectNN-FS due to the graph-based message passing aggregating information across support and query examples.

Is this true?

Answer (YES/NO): NO